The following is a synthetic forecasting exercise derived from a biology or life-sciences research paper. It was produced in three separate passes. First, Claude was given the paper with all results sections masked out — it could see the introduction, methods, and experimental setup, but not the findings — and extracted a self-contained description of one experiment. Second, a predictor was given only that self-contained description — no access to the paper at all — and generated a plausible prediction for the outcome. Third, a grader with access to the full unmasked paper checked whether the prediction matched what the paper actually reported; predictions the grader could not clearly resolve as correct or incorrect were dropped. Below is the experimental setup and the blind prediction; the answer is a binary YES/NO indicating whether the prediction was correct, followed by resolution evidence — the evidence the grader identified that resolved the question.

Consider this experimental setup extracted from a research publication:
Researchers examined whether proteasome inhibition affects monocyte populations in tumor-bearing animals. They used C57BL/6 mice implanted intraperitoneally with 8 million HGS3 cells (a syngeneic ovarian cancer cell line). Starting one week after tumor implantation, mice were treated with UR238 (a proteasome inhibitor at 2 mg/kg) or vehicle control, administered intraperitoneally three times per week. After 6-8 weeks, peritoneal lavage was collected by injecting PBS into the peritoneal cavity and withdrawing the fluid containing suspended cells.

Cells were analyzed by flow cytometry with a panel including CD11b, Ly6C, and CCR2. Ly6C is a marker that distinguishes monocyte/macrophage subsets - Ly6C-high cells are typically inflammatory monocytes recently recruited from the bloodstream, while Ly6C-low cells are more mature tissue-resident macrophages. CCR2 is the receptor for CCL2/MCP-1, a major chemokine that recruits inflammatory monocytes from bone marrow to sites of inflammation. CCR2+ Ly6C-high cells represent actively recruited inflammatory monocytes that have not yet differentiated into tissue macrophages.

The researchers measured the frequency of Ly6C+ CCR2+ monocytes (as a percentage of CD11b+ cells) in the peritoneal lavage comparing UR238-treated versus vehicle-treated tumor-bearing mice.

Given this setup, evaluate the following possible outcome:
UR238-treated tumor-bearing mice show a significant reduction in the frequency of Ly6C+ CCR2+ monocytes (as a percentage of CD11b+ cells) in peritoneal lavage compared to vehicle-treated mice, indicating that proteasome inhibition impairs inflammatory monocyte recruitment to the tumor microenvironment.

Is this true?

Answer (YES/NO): NO